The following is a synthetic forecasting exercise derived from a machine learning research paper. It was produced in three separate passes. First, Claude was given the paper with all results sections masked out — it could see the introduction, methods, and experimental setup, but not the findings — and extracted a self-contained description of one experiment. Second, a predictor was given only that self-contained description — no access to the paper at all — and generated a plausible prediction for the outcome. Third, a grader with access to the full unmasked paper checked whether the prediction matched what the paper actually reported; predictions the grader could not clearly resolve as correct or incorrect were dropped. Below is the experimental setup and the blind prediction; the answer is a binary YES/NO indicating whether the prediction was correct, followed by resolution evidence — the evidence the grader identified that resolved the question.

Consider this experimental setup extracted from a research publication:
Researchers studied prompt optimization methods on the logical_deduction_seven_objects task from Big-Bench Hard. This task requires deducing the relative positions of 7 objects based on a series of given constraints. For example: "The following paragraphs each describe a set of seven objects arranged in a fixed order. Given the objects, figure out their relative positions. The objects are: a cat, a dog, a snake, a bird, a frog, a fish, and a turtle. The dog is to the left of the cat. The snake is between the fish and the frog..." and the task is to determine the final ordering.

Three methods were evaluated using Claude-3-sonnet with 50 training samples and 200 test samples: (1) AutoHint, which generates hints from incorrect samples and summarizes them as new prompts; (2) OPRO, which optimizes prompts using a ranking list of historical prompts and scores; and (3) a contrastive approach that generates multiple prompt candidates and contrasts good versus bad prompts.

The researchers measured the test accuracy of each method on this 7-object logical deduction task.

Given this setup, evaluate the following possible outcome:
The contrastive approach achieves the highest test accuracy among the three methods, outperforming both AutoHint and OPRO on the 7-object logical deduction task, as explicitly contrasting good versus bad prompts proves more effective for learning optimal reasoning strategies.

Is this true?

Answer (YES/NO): YES